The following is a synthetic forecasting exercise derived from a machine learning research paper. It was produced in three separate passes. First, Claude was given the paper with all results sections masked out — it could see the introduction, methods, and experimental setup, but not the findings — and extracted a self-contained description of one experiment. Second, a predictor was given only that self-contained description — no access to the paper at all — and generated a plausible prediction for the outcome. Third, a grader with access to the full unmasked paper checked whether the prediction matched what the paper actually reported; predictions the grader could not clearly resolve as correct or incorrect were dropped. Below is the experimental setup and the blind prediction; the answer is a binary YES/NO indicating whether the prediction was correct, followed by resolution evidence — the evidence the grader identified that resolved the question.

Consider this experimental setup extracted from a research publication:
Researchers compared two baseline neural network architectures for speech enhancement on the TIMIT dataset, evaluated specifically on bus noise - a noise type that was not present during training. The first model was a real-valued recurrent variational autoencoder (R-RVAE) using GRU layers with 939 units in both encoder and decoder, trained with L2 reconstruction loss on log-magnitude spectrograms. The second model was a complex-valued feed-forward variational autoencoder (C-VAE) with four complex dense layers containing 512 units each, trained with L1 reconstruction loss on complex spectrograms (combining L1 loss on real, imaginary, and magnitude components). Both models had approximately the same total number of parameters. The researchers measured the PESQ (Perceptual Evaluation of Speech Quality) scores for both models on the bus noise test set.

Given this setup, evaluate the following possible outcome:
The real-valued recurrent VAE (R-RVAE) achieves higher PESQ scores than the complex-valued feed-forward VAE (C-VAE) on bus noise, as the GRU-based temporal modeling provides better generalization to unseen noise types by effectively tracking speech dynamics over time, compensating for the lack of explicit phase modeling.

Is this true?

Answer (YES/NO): YES